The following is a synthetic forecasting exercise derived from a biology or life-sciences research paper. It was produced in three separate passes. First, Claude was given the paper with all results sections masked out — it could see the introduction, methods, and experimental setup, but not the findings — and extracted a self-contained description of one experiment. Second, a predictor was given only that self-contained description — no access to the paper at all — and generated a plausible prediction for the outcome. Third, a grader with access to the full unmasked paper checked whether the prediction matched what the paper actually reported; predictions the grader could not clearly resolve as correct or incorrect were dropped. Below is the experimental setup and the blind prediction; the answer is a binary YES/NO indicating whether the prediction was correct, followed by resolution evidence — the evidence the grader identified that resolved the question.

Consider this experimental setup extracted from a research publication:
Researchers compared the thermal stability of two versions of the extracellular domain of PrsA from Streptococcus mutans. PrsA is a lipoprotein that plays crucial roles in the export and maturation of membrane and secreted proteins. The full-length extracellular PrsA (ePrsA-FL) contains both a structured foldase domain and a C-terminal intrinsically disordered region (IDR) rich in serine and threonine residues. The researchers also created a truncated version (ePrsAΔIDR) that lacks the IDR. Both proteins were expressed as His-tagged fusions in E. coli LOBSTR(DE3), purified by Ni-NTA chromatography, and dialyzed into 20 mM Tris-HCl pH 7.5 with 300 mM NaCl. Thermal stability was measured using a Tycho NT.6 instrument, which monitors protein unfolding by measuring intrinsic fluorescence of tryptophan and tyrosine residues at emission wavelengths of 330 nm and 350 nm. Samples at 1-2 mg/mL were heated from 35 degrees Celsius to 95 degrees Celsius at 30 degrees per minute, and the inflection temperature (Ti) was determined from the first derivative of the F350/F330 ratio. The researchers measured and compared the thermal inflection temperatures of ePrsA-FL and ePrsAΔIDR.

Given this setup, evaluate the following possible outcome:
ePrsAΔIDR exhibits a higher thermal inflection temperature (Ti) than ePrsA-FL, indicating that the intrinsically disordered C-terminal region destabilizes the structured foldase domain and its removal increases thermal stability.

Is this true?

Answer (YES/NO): NO